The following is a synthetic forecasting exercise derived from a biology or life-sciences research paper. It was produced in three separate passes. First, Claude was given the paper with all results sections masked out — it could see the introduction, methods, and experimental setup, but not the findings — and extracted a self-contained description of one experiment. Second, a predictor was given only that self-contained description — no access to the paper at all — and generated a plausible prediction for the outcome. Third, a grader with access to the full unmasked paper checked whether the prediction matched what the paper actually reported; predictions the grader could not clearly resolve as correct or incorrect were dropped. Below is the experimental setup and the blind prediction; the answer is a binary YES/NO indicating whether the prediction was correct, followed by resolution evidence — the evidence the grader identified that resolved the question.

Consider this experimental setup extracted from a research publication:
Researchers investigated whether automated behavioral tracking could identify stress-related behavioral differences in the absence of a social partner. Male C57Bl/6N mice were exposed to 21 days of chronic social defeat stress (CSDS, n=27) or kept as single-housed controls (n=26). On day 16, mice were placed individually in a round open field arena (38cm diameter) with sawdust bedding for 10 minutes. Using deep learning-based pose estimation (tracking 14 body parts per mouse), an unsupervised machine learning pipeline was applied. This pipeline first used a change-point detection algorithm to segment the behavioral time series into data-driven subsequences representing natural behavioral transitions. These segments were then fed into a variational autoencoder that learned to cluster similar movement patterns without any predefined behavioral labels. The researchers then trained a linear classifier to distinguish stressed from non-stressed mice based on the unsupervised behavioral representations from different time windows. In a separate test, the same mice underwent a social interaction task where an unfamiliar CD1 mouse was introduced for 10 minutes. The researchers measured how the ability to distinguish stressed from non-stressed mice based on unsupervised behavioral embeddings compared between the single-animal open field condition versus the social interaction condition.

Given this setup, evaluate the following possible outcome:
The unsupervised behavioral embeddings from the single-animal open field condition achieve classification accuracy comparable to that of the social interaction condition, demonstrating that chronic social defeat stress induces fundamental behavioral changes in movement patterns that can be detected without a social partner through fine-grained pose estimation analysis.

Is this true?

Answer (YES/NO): NO